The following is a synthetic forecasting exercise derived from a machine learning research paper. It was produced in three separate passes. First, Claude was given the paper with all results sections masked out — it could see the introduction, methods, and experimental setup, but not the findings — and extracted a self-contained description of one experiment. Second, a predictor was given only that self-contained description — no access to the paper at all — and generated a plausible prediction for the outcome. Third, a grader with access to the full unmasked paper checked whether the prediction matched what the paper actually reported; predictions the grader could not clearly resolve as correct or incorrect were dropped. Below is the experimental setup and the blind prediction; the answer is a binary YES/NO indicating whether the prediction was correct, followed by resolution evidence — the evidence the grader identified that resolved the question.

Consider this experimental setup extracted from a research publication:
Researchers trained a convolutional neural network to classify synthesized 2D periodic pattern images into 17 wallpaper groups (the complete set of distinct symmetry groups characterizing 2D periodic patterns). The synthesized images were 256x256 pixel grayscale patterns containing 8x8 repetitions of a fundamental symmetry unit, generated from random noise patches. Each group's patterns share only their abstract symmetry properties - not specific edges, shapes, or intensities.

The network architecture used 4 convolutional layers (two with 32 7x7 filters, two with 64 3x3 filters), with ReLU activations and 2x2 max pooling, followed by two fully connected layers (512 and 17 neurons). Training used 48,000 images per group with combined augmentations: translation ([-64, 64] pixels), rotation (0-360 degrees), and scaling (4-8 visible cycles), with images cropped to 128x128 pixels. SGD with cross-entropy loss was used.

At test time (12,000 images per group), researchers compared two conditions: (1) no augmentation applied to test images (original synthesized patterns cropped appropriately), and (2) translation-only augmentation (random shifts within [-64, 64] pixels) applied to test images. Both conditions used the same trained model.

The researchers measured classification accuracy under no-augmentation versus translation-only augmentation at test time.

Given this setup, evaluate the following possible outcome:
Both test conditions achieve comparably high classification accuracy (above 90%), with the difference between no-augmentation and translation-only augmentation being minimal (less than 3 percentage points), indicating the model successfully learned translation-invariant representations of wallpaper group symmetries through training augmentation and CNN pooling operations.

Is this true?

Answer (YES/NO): NO